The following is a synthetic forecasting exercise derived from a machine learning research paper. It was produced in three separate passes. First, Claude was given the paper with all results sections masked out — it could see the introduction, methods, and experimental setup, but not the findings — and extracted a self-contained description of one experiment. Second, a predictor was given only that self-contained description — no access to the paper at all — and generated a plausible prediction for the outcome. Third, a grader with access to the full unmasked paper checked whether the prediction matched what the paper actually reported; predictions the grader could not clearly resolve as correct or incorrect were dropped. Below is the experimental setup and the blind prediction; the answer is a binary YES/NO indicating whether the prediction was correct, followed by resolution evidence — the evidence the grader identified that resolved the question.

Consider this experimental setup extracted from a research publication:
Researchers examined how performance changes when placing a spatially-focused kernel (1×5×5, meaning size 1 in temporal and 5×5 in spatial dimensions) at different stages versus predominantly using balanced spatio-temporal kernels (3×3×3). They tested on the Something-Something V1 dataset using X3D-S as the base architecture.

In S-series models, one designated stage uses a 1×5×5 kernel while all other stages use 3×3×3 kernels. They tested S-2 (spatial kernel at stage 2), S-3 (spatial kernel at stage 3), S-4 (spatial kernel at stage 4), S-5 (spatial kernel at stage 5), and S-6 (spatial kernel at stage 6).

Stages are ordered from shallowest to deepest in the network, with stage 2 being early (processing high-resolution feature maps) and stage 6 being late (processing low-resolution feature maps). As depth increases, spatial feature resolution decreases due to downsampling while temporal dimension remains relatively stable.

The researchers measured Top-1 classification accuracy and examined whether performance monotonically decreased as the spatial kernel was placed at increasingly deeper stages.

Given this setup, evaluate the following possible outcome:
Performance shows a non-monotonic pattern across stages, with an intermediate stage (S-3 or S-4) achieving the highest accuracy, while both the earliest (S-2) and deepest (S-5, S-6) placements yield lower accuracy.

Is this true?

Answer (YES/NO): NO